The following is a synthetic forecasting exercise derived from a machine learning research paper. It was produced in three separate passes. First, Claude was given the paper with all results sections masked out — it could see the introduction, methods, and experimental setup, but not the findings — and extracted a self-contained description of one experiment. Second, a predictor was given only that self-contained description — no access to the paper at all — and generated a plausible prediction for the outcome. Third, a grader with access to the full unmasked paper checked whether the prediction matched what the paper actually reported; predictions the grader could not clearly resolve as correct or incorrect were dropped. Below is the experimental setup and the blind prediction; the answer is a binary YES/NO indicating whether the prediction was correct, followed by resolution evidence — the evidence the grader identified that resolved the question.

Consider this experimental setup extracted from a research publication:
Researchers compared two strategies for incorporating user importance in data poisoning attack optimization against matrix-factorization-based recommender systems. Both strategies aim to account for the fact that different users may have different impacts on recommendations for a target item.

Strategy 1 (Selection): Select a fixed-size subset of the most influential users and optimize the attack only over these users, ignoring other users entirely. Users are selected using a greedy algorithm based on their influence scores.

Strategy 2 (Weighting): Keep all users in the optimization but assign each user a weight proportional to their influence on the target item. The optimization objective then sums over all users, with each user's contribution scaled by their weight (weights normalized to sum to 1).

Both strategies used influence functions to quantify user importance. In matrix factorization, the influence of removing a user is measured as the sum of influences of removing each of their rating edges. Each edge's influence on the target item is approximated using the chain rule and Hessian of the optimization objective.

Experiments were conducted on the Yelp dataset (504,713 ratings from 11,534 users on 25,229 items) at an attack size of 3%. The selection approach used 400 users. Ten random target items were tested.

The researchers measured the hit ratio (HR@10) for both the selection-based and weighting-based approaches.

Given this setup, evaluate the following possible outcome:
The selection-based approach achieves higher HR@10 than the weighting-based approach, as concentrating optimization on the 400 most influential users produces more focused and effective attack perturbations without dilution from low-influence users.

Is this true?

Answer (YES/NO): NO